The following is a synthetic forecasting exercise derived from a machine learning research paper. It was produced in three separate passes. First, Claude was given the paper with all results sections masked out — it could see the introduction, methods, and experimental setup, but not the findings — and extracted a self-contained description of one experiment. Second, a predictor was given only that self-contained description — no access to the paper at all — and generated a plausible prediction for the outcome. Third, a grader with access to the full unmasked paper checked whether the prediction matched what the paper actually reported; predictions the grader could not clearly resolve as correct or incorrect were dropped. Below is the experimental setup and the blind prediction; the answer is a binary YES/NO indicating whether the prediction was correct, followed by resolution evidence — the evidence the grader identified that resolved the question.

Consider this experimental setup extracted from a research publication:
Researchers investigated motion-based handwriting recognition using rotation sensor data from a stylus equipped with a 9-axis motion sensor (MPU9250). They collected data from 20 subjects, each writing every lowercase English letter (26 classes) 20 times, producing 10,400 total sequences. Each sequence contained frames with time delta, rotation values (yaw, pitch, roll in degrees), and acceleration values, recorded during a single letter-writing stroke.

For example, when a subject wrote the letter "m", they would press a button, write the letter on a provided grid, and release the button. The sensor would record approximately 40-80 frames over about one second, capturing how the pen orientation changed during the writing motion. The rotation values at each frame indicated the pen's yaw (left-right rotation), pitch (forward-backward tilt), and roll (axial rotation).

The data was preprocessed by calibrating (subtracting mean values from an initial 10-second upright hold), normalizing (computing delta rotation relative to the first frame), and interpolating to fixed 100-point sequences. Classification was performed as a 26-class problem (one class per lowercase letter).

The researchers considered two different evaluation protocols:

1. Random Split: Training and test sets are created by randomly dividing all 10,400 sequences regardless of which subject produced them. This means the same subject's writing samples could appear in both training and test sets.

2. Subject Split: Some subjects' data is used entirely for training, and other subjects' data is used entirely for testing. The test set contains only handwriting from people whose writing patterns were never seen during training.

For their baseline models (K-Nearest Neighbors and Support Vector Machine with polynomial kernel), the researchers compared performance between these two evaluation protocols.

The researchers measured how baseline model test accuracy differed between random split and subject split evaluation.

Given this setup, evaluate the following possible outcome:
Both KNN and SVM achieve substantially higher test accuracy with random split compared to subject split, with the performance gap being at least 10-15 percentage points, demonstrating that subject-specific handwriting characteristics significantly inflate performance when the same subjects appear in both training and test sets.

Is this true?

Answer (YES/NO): YES